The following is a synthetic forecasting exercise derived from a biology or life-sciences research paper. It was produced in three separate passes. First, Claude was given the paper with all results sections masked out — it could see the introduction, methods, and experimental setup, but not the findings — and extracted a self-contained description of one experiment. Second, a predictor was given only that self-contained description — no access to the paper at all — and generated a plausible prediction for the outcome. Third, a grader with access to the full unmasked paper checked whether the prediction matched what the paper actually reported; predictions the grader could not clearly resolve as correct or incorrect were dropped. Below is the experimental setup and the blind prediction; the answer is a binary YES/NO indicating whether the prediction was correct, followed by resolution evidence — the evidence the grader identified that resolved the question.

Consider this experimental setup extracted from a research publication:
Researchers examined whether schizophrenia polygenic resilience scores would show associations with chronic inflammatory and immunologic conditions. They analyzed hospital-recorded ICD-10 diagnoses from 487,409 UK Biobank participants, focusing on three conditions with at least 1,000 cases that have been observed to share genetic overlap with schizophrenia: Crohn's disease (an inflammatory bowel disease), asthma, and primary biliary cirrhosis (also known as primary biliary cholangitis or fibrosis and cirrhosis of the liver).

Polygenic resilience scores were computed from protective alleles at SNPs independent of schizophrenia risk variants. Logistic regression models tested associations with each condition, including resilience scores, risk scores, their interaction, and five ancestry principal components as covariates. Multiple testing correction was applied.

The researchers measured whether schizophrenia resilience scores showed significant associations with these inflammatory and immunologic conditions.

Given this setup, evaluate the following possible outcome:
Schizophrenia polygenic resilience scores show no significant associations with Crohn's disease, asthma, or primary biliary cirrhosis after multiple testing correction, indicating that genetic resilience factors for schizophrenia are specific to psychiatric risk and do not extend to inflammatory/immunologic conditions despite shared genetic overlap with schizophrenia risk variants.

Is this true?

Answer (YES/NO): NO